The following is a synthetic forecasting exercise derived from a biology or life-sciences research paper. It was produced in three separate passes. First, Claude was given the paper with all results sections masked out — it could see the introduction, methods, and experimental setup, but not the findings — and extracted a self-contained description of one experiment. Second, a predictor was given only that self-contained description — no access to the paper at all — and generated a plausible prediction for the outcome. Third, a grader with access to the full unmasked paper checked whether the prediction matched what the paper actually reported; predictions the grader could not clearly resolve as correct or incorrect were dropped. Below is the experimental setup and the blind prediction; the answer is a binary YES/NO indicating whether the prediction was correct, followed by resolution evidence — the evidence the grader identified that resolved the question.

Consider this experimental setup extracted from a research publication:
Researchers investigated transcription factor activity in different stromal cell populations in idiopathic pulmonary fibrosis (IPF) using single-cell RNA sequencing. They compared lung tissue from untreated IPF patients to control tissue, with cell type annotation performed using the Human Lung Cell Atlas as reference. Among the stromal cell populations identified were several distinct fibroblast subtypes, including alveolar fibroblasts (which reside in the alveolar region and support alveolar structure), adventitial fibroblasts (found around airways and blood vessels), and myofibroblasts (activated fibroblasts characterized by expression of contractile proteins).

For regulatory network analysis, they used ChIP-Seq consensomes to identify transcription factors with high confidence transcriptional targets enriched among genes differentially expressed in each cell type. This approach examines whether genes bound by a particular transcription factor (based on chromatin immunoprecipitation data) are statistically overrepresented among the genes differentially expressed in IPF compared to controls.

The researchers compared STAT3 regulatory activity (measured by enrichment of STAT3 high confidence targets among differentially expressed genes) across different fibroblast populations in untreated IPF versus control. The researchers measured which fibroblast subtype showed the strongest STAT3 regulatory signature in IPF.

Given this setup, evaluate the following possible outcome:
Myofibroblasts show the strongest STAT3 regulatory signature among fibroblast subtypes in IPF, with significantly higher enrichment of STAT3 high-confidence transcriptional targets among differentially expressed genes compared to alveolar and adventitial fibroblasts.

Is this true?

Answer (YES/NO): NO